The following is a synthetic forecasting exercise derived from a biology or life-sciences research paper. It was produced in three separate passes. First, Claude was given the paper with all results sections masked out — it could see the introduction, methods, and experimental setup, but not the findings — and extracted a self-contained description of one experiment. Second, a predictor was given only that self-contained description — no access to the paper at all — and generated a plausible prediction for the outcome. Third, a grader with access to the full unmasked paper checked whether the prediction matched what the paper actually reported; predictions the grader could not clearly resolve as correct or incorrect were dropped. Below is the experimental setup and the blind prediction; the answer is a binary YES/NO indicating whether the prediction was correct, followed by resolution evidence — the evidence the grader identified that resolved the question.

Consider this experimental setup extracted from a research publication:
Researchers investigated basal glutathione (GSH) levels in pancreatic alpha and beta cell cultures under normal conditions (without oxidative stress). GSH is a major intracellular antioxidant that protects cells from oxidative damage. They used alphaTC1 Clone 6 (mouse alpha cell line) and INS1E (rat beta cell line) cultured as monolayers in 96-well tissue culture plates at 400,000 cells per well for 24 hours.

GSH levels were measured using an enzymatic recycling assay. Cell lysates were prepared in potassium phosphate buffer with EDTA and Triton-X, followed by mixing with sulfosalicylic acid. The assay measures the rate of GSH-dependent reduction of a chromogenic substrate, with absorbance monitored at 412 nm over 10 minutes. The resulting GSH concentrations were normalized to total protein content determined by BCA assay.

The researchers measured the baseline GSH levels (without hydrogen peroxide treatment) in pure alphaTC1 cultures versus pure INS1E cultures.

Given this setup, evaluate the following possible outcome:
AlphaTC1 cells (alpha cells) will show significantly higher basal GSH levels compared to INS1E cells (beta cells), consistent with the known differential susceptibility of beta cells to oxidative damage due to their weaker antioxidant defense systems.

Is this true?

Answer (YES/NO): NO